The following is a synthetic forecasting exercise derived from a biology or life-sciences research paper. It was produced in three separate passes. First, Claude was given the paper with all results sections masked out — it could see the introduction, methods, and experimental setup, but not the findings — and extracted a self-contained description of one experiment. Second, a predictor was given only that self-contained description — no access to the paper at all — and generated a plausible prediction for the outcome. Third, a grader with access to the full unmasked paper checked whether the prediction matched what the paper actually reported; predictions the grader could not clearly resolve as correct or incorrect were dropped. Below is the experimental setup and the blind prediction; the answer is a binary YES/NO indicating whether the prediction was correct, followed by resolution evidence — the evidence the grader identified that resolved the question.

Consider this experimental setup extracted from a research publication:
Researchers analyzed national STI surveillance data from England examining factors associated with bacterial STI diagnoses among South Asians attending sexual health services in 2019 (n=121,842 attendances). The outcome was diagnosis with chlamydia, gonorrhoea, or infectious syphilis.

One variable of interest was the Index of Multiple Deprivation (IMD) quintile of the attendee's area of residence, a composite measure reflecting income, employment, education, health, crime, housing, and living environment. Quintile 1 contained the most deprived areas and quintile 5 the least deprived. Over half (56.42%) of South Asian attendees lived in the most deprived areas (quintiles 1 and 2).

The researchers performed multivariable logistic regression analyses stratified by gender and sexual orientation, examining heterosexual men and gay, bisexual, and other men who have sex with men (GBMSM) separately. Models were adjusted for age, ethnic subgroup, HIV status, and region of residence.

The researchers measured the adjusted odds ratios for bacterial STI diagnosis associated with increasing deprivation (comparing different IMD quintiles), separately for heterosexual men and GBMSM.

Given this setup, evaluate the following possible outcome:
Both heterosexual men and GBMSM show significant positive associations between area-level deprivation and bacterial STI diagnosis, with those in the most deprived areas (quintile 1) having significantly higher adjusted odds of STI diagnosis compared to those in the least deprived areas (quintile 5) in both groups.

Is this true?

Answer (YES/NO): NO